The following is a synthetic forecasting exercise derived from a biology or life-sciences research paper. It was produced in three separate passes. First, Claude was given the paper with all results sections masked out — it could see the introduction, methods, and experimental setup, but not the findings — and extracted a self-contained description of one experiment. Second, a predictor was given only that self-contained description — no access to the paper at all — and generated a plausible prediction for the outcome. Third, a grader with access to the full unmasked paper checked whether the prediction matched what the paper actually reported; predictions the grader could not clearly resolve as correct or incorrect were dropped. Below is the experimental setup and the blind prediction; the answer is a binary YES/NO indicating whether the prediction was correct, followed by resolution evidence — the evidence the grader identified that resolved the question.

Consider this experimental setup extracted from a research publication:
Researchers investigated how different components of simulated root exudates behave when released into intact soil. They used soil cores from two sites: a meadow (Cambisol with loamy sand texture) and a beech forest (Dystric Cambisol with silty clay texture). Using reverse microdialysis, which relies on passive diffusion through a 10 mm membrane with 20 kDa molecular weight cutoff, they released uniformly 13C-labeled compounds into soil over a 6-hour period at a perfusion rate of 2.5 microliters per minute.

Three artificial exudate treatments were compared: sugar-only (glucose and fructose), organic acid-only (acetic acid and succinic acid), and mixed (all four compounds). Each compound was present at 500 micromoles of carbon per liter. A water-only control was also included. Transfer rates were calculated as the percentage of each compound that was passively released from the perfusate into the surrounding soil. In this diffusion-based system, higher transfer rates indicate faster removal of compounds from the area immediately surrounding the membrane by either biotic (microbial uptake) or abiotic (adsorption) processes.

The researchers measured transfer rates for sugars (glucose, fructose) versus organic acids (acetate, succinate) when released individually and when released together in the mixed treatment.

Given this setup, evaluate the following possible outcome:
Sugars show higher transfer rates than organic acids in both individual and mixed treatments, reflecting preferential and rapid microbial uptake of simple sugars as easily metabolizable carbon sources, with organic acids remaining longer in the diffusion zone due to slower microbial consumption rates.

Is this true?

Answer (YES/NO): NO